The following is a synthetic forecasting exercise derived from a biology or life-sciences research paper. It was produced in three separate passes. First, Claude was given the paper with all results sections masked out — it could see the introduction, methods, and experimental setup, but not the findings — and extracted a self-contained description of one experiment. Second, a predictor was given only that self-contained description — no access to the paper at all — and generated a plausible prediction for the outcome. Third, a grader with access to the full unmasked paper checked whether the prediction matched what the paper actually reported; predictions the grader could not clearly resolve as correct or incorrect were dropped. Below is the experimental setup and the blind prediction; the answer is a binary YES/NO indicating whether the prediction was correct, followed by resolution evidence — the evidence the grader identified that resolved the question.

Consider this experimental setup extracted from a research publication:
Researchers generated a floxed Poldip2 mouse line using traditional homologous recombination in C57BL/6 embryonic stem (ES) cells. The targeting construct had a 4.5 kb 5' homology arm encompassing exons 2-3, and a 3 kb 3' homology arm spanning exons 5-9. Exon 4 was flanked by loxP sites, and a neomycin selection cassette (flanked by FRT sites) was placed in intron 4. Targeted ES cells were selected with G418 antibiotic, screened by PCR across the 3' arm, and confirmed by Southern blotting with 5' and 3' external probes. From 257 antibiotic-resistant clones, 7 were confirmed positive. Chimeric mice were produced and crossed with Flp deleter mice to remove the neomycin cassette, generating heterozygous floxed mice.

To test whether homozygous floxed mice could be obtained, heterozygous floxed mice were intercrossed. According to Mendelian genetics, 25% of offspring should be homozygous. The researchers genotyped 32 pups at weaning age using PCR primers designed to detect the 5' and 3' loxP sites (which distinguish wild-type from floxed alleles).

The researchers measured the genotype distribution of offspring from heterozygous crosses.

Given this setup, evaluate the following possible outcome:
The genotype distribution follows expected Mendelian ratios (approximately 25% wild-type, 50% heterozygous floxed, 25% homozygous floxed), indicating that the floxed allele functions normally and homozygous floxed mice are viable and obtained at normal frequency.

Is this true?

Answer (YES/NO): NO